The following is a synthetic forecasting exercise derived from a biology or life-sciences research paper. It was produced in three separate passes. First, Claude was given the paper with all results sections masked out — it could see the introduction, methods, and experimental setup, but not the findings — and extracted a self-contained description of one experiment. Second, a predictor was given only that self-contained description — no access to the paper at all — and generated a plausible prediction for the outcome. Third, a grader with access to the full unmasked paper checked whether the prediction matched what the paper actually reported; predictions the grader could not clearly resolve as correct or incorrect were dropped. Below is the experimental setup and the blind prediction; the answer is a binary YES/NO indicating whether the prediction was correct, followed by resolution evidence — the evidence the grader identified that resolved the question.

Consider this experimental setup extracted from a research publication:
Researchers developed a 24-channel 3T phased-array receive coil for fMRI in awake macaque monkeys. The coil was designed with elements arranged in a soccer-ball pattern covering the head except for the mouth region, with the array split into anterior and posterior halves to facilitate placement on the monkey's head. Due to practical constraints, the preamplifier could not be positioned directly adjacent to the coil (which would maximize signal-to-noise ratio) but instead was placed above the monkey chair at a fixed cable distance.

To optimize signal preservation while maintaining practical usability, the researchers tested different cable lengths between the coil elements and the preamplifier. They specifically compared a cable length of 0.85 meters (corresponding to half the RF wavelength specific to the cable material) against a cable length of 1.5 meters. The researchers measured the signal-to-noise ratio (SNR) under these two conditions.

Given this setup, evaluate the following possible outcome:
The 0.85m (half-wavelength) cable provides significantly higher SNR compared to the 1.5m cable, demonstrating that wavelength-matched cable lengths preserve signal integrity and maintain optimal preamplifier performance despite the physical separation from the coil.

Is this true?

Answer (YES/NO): YES